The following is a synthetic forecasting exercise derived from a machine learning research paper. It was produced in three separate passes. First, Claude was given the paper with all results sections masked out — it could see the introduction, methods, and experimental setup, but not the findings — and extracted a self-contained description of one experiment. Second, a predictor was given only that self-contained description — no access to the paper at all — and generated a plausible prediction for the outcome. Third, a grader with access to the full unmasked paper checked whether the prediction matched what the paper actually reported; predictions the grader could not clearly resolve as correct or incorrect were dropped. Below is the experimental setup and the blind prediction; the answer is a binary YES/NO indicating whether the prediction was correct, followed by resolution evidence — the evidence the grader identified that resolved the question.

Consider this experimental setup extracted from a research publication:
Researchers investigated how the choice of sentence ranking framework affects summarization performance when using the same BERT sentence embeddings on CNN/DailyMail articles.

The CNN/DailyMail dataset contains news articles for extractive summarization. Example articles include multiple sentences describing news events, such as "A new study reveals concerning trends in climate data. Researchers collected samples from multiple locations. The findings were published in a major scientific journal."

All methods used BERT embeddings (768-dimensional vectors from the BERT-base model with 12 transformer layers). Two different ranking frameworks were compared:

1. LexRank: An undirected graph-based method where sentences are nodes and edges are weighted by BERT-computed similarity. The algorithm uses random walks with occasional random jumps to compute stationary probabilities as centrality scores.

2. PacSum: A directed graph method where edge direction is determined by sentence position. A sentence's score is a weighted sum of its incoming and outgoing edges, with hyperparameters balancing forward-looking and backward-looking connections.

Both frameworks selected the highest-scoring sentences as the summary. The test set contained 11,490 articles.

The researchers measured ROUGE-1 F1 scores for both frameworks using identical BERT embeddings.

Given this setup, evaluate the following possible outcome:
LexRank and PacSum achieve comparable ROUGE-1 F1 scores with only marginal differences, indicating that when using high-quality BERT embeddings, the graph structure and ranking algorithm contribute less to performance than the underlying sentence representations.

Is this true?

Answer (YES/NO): NO